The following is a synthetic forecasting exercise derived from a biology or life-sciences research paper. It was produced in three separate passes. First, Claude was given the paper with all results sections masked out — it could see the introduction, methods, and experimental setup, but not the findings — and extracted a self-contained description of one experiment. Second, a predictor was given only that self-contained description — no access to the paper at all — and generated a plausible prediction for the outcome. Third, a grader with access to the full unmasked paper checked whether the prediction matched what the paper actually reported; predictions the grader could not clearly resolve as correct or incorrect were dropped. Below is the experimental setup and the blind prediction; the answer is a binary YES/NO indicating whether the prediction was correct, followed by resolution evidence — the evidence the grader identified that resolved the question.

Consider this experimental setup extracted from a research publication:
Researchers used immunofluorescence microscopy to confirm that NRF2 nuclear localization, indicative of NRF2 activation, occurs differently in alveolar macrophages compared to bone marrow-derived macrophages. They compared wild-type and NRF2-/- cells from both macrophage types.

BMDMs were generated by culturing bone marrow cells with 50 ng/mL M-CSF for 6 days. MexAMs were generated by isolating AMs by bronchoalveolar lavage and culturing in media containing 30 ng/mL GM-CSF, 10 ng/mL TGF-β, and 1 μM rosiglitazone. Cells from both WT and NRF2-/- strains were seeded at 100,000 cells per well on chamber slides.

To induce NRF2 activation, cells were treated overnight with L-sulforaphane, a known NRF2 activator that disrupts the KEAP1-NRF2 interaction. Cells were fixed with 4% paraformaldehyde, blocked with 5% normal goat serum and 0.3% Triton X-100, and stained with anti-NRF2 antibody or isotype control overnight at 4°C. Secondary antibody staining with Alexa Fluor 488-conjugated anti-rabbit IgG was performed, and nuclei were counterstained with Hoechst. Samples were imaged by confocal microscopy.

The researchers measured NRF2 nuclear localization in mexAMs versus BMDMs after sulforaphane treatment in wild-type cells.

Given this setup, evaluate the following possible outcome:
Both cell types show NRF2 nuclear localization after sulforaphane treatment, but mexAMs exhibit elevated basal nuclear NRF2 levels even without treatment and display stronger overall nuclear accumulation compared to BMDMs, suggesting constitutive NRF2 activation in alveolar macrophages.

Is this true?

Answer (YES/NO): YES